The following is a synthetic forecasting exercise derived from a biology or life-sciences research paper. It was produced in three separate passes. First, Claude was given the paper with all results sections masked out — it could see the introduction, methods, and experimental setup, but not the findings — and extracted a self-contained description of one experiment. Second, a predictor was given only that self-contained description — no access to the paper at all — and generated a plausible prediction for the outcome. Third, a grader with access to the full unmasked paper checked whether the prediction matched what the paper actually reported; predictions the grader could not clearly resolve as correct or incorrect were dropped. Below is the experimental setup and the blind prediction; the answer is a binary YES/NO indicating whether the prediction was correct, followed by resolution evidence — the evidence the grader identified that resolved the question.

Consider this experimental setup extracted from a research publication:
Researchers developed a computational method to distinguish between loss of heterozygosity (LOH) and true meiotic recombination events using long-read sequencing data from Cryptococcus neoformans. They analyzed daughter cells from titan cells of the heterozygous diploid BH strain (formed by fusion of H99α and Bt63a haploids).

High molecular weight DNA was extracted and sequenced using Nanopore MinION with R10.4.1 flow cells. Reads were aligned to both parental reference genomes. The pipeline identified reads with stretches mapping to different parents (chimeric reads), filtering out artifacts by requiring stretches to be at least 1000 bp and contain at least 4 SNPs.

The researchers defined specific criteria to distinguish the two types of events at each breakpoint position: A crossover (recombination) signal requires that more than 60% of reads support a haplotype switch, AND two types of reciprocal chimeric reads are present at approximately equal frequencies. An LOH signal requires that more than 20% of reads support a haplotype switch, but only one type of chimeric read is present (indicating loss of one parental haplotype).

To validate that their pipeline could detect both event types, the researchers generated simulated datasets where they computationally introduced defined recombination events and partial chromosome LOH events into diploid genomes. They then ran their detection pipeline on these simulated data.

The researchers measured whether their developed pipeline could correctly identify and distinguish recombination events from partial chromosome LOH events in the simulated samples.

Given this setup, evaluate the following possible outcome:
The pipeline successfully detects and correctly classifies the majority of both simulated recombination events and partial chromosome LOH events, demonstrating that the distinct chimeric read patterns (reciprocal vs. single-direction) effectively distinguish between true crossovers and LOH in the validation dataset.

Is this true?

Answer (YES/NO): YES